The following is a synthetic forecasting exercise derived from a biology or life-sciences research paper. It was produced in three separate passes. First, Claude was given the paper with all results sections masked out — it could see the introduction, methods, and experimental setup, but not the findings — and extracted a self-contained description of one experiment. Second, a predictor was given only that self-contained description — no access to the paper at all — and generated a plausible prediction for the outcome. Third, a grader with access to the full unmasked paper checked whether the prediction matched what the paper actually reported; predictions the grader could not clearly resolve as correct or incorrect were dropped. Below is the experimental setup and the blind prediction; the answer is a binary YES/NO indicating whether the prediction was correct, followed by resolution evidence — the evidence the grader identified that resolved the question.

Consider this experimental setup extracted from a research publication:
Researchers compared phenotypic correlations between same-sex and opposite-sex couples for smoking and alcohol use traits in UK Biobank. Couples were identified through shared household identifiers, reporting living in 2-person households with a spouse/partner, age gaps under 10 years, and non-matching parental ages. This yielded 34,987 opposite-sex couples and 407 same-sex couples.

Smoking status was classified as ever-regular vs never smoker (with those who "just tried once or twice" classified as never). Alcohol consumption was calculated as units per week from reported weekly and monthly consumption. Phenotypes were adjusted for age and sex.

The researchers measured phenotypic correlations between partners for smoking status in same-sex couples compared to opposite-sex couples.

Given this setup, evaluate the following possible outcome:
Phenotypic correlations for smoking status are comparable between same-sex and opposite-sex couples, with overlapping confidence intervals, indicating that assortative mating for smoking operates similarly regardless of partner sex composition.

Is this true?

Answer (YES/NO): YES